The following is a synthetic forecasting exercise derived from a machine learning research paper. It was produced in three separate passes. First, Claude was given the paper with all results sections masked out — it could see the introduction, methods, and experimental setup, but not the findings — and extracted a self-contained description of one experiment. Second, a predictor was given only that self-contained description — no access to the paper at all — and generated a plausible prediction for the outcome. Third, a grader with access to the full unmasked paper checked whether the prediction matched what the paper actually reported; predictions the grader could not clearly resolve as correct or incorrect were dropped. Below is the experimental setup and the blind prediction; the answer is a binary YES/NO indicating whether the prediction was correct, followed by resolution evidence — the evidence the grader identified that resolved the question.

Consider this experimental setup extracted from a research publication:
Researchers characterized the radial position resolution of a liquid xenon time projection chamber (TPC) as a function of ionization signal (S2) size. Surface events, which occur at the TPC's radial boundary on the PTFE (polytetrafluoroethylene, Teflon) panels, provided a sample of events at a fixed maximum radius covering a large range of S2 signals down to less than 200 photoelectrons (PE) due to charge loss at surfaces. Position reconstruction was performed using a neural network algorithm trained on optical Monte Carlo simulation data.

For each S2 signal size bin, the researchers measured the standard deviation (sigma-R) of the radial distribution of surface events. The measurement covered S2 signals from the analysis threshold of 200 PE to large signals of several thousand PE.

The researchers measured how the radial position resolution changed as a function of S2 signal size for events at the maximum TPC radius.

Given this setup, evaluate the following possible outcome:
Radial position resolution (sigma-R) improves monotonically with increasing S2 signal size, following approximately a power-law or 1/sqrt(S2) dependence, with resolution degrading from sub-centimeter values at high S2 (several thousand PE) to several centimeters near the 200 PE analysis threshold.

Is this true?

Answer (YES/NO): NO